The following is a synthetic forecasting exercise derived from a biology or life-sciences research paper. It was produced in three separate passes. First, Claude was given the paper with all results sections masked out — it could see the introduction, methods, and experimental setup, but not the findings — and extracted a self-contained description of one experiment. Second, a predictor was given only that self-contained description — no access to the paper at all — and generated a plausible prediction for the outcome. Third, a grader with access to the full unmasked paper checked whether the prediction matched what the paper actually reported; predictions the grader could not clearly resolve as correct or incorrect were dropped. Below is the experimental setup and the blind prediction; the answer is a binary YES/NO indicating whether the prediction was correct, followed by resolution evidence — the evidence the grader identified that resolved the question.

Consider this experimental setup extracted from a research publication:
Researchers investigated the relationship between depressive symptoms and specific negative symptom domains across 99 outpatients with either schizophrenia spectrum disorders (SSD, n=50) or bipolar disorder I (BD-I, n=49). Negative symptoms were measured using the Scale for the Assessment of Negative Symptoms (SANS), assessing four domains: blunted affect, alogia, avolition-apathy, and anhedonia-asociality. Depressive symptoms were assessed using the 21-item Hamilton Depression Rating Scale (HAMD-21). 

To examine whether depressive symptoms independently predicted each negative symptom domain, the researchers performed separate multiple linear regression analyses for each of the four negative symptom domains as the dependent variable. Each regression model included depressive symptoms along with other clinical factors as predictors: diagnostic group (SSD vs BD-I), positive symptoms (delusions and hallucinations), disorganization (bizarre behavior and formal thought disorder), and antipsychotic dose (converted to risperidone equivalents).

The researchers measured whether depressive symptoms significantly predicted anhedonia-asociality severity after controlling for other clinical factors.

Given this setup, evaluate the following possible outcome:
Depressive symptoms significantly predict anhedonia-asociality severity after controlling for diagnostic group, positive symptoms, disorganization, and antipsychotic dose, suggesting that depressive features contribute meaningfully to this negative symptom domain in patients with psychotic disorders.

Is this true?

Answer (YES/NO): YES